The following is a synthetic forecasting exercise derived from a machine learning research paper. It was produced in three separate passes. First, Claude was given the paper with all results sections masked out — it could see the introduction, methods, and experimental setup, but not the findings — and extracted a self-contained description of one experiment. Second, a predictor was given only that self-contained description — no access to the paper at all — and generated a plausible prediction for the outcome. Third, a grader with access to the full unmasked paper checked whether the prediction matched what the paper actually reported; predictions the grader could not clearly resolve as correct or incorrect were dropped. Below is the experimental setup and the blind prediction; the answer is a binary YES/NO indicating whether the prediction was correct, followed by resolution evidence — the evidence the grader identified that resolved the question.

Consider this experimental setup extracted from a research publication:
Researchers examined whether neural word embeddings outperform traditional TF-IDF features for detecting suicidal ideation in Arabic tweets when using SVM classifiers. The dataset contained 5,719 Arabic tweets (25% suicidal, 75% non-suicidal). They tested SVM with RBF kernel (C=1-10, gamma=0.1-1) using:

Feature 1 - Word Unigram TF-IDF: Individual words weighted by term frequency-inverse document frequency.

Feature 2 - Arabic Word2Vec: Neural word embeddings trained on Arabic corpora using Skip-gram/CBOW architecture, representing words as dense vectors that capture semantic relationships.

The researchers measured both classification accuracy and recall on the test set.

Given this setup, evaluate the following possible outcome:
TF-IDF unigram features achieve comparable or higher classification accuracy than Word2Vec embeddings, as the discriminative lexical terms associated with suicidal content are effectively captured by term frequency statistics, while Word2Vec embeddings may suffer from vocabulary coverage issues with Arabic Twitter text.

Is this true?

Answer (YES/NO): YES